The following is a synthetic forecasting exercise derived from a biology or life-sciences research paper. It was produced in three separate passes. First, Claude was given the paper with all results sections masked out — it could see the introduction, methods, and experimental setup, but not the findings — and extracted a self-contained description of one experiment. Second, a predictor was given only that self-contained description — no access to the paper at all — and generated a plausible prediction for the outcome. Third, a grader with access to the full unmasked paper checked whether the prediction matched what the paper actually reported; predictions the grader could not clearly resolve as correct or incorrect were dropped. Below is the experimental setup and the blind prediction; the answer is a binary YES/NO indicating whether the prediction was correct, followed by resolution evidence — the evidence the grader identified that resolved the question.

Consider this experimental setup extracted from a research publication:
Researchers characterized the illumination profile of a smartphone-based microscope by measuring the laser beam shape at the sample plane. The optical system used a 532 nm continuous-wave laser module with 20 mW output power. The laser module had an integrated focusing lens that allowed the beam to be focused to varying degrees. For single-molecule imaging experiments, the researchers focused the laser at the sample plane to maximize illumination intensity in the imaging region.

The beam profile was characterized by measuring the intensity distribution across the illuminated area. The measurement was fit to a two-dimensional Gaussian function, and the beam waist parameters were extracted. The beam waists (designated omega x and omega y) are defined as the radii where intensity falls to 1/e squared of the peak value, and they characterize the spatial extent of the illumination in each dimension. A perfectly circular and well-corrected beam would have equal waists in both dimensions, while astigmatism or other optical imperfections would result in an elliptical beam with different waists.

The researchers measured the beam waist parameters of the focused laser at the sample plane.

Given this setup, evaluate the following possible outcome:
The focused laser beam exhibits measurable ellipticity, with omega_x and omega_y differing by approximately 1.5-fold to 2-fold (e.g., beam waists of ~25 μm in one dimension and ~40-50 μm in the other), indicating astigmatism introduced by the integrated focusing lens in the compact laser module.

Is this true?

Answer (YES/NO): YES